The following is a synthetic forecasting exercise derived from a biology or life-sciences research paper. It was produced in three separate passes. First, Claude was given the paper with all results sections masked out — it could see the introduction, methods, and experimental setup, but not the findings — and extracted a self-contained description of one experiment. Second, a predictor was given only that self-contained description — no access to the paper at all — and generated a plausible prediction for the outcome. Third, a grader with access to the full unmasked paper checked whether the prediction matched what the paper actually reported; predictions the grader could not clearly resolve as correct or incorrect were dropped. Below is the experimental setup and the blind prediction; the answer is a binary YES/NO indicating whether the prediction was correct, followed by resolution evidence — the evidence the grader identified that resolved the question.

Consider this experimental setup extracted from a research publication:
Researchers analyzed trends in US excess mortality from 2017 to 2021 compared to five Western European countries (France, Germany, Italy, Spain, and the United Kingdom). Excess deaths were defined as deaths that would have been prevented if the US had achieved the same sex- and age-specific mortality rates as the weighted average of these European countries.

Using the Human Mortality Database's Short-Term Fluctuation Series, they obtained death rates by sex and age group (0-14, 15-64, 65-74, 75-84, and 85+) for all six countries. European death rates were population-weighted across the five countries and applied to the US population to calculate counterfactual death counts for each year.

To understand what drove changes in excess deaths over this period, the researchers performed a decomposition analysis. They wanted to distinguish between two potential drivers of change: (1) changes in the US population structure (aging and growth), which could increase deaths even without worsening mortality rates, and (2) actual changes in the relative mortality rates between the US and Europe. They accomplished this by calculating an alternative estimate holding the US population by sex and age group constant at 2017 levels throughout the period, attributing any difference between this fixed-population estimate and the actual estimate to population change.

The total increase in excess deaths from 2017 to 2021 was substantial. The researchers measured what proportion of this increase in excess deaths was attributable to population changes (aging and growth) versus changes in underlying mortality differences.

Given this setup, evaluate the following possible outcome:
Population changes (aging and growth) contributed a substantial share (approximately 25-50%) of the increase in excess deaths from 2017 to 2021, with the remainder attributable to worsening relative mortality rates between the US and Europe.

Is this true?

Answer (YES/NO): NO